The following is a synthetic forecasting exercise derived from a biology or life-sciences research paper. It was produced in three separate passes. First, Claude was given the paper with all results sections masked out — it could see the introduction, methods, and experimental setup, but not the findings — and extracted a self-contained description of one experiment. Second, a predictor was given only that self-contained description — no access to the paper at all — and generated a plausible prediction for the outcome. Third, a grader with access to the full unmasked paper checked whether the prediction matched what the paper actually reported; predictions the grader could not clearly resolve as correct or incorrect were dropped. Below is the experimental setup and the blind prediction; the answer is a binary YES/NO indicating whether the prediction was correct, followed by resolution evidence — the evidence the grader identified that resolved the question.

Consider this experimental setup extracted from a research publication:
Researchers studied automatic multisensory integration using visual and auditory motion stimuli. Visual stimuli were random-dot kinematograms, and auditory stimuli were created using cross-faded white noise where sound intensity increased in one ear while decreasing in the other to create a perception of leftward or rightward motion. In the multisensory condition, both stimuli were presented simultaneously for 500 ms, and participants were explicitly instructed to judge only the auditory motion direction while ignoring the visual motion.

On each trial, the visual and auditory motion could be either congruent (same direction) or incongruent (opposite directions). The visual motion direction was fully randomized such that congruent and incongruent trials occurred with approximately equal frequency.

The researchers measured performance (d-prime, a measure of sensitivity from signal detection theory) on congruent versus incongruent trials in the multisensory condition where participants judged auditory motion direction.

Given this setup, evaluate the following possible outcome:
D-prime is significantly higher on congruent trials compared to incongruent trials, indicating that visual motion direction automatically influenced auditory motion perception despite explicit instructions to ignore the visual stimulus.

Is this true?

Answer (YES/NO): YES